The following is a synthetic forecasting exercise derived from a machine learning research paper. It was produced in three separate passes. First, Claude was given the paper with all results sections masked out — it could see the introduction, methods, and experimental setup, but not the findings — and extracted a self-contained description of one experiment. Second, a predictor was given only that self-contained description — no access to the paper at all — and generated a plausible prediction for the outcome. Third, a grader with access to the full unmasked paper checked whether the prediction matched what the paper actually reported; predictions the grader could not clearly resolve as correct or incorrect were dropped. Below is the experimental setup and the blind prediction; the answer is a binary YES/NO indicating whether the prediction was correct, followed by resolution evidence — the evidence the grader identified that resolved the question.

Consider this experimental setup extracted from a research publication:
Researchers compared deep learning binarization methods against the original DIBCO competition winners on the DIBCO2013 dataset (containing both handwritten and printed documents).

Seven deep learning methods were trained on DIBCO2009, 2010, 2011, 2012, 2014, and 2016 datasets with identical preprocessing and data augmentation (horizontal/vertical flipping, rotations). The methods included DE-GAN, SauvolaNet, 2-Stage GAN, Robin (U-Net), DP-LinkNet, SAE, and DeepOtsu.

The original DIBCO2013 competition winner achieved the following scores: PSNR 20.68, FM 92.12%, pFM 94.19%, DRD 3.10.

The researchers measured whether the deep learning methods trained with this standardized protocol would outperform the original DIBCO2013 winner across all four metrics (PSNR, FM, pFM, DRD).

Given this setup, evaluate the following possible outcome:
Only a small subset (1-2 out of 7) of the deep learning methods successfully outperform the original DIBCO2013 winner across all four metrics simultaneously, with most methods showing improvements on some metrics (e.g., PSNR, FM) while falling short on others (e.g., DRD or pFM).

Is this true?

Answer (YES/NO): NO